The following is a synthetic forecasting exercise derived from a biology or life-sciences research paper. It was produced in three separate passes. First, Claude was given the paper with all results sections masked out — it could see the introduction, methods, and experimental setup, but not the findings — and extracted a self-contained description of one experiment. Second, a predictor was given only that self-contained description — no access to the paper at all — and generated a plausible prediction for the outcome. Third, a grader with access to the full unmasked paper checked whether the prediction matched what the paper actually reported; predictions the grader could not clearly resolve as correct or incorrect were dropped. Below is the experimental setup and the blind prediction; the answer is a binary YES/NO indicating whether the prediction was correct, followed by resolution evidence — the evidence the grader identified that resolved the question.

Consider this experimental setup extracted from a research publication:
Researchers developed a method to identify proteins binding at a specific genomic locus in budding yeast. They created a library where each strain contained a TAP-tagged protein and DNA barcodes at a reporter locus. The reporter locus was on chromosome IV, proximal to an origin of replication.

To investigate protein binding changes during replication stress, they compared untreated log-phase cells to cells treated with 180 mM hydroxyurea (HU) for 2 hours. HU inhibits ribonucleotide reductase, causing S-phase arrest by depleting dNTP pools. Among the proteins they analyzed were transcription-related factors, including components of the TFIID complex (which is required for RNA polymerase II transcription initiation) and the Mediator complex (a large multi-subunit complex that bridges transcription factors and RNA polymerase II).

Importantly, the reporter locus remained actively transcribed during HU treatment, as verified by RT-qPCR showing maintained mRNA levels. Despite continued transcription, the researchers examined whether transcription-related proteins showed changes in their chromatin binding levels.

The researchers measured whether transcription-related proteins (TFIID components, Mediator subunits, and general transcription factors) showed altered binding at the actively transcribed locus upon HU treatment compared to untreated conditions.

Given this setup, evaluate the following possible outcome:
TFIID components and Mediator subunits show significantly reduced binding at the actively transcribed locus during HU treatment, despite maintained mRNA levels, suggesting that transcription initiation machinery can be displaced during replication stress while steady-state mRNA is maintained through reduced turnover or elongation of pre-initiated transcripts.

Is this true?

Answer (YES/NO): NO